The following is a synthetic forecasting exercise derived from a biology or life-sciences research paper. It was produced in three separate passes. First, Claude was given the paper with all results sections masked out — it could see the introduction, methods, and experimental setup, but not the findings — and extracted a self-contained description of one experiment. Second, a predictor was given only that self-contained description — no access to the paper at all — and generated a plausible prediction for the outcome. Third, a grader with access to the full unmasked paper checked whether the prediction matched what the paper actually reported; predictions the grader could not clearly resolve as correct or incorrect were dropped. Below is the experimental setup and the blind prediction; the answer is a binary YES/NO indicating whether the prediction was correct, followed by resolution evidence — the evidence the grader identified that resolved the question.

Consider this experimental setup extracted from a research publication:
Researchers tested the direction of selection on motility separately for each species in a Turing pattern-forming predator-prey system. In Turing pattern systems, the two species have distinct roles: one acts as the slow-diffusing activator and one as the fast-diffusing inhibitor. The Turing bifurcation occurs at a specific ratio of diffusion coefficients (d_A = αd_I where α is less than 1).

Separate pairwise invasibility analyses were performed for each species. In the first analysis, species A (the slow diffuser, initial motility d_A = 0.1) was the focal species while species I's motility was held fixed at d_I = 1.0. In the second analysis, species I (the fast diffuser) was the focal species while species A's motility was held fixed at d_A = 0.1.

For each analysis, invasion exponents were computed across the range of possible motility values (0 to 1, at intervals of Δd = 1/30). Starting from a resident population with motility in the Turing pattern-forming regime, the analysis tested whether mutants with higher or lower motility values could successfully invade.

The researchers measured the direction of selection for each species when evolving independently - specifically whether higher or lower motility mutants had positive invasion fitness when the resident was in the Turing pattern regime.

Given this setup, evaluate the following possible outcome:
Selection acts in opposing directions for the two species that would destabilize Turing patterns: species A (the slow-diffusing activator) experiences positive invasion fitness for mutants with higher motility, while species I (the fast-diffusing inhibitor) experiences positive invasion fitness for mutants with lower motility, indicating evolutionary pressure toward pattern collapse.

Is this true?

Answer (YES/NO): NO